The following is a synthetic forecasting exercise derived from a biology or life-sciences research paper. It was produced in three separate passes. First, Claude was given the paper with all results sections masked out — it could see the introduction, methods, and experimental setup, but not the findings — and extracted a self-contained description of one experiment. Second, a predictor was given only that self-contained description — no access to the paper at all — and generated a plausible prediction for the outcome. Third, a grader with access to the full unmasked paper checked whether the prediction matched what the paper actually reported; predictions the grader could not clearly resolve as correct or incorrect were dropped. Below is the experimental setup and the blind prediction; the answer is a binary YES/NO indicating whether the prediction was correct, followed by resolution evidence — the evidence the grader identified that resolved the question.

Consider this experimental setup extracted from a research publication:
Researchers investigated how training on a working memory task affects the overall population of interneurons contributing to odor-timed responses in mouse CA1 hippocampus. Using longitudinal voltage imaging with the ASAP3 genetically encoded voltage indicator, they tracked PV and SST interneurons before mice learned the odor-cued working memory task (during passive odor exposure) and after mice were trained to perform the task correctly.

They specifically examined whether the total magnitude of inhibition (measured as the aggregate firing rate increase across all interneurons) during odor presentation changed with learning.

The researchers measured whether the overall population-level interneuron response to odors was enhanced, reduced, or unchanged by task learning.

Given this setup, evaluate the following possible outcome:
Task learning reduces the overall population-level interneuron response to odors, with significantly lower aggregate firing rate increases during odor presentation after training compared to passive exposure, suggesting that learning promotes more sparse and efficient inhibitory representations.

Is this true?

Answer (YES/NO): NO